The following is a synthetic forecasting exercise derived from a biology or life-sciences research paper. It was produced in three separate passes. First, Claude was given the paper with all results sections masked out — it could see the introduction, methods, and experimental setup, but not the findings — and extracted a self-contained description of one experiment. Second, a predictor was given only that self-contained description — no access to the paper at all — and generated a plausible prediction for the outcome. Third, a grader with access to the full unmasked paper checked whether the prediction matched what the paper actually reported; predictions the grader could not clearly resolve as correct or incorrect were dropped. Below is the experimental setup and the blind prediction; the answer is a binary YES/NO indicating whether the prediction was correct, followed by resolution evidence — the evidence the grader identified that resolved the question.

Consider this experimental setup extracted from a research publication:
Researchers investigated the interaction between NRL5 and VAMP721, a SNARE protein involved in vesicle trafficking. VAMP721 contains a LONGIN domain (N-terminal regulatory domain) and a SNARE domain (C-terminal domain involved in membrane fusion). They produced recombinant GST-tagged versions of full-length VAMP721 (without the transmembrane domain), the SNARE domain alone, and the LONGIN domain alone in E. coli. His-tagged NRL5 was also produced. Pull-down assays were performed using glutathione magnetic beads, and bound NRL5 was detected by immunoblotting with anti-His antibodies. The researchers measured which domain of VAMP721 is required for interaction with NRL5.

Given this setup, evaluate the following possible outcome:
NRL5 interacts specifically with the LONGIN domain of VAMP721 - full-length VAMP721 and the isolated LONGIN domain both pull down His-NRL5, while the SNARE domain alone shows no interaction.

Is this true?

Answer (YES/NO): NO